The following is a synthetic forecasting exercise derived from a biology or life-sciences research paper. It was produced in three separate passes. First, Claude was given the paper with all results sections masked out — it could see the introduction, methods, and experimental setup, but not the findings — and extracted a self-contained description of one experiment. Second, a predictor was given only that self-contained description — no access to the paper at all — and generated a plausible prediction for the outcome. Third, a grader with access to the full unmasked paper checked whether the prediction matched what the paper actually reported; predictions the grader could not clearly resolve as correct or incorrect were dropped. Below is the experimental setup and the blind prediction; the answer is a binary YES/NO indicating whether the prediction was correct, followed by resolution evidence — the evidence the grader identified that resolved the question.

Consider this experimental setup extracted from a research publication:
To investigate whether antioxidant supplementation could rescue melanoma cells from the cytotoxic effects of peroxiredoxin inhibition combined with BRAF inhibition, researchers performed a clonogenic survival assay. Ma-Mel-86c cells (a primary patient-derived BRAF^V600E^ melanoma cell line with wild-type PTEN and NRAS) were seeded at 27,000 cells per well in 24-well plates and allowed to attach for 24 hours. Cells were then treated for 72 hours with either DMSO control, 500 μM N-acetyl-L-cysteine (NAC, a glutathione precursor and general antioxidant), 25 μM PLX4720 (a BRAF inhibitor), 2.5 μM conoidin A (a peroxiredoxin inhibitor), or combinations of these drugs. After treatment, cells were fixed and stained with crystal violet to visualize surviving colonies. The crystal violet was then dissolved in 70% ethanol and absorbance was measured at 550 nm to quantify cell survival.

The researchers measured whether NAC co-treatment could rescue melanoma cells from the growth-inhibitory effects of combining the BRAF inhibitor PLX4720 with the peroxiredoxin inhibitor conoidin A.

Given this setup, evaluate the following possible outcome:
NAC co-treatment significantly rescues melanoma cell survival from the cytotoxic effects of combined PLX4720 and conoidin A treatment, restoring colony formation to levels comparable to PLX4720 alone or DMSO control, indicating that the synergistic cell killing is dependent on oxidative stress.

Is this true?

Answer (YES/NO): YES